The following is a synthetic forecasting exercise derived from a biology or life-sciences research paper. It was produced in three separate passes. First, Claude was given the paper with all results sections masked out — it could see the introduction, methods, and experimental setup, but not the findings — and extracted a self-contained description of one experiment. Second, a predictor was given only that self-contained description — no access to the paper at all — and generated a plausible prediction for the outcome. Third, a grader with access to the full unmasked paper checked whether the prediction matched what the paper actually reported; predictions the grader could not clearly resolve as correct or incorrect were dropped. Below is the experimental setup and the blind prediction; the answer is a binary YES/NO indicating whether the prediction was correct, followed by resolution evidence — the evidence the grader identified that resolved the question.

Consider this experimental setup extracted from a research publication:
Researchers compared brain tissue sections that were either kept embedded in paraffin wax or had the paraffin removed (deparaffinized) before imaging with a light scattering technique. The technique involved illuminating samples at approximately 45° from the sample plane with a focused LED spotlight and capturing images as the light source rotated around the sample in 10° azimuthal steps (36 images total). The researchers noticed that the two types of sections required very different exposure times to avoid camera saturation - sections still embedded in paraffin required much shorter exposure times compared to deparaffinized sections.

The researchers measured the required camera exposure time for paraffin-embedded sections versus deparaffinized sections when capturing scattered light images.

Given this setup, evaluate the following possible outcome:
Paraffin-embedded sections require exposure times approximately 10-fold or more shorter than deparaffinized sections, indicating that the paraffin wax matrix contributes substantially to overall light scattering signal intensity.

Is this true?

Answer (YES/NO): YES